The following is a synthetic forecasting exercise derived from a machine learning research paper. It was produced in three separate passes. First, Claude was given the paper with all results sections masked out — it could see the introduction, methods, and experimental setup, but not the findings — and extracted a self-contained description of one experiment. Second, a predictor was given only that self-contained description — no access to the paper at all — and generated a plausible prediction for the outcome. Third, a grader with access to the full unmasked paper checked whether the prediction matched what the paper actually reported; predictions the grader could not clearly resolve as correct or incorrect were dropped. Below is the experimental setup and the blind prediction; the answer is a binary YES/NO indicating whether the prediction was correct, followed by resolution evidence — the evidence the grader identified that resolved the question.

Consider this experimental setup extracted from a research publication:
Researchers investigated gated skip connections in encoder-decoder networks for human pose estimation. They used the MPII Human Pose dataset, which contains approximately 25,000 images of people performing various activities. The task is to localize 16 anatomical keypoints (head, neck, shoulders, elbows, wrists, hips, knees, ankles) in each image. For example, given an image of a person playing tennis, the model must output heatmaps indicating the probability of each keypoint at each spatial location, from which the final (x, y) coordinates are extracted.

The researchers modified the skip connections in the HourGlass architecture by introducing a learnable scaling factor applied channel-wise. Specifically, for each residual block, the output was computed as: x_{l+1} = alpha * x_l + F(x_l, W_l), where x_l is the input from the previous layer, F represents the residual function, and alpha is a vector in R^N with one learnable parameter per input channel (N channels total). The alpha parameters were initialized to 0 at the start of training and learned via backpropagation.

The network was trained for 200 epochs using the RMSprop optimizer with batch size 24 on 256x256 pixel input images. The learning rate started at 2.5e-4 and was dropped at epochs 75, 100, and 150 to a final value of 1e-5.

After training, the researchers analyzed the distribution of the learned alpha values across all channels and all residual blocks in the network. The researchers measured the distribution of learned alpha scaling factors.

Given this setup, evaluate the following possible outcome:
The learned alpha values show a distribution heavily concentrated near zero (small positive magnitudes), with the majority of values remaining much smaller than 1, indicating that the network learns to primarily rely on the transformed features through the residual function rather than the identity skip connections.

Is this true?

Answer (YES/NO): YES